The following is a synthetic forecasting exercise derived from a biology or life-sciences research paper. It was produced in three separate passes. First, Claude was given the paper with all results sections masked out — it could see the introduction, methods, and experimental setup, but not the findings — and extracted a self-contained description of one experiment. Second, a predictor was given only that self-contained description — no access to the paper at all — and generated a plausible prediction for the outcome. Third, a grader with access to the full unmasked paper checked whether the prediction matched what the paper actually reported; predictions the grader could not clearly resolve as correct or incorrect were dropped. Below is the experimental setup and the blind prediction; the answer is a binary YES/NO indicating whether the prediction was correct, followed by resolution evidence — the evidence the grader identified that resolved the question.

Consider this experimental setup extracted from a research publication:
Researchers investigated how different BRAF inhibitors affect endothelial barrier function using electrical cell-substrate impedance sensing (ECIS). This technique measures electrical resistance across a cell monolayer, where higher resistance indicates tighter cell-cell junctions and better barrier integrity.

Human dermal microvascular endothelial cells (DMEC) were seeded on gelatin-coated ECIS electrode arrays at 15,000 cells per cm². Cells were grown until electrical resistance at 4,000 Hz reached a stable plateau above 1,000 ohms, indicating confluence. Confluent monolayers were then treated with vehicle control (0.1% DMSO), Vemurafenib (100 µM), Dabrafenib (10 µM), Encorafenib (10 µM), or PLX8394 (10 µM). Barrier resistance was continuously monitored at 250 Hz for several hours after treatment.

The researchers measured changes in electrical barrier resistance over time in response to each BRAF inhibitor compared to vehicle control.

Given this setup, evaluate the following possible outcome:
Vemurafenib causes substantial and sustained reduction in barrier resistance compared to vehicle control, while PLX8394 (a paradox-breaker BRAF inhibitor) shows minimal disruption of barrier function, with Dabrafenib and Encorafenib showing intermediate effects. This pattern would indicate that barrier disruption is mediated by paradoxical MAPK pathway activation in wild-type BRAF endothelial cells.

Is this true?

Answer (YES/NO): NO